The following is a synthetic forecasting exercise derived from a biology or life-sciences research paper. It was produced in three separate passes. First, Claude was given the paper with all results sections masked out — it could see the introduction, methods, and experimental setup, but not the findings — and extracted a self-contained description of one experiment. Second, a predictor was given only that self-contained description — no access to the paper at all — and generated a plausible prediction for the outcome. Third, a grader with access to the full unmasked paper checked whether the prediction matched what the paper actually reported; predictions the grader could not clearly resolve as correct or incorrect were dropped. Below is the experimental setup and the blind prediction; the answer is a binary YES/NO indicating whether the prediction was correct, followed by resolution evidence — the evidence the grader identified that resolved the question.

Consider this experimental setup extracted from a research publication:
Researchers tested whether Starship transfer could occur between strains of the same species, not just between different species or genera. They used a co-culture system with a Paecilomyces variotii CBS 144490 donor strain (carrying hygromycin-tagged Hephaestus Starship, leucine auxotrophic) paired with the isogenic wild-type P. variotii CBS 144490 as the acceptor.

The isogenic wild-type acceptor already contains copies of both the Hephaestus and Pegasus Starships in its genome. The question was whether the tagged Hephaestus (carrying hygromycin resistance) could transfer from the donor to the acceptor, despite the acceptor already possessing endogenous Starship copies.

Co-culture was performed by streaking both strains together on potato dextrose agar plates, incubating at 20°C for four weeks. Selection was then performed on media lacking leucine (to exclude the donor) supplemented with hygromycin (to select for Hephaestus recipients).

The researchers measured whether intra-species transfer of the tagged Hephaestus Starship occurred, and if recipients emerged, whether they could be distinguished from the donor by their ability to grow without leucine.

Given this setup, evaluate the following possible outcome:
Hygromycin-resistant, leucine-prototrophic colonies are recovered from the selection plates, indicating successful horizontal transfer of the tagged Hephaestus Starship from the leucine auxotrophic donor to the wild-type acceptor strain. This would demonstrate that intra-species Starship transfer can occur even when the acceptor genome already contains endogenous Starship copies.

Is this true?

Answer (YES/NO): YES